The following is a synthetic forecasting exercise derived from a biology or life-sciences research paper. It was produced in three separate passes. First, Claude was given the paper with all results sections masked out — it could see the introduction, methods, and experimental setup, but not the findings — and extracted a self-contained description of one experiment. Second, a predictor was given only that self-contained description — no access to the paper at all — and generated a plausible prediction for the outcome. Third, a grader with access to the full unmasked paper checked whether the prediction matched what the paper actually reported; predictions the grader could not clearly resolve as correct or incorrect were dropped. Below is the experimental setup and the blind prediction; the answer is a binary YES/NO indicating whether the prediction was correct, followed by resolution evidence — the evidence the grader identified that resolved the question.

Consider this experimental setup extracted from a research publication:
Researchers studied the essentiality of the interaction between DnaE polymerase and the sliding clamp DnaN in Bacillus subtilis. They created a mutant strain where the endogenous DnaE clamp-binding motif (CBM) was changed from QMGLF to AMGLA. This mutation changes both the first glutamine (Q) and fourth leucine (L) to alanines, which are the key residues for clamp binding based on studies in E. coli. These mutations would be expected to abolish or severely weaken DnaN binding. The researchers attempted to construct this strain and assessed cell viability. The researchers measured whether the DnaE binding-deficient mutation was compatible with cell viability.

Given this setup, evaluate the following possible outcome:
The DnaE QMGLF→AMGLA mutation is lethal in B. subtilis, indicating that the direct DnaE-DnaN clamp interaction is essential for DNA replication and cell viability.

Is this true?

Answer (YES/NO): NO